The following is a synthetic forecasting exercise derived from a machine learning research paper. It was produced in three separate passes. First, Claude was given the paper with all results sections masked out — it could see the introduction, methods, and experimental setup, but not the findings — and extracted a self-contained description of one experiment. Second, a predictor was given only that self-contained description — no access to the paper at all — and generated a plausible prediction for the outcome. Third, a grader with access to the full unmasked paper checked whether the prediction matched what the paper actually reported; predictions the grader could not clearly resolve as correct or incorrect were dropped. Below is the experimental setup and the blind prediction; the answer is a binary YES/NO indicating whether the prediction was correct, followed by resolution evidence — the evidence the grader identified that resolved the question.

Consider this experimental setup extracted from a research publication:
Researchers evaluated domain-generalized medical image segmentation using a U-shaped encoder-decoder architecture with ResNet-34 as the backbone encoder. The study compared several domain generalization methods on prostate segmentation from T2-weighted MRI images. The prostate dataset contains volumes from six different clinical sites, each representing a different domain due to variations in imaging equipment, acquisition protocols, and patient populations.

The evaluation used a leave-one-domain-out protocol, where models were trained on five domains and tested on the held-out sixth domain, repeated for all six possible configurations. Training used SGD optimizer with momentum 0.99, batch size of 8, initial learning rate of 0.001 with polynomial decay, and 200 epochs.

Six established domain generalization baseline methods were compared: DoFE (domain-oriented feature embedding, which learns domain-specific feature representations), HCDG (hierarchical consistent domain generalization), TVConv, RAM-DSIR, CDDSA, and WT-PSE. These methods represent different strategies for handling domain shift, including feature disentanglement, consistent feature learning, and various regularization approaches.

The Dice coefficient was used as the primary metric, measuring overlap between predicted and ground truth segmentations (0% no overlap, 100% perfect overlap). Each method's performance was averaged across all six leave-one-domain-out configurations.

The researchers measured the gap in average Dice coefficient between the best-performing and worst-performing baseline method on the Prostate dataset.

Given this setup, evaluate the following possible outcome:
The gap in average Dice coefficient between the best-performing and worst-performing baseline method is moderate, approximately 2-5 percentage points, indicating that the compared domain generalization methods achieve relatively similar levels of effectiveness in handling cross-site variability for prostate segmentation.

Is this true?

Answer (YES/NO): YES